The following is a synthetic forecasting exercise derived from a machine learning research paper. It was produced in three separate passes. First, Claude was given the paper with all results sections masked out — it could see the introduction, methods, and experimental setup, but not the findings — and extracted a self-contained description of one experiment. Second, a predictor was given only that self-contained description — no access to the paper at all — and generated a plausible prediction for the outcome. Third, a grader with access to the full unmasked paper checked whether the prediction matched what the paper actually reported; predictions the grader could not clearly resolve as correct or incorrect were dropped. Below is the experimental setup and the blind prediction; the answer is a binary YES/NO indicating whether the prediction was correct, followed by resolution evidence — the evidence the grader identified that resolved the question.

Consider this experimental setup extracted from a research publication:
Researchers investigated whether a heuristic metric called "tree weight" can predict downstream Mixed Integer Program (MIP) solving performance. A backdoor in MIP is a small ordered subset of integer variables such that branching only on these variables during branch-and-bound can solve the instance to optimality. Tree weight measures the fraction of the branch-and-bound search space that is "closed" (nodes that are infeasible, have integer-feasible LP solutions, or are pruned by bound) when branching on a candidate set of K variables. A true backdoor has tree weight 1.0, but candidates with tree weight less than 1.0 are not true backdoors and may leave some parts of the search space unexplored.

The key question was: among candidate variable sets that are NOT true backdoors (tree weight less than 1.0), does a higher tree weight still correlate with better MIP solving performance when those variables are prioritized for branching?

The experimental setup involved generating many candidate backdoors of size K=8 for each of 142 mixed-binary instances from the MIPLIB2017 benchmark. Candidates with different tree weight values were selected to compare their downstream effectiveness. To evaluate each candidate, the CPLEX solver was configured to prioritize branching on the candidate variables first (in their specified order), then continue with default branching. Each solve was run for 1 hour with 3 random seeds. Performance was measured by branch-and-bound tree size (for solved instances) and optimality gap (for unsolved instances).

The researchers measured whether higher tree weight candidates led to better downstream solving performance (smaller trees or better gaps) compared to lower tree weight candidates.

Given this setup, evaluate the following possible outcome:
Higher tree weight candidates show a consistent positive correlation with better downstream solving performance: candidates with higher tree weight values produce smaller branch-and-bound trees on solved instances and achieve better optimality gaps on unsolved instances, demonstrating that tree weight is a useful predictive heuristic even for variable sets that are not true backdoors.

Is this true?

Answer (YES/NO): YES